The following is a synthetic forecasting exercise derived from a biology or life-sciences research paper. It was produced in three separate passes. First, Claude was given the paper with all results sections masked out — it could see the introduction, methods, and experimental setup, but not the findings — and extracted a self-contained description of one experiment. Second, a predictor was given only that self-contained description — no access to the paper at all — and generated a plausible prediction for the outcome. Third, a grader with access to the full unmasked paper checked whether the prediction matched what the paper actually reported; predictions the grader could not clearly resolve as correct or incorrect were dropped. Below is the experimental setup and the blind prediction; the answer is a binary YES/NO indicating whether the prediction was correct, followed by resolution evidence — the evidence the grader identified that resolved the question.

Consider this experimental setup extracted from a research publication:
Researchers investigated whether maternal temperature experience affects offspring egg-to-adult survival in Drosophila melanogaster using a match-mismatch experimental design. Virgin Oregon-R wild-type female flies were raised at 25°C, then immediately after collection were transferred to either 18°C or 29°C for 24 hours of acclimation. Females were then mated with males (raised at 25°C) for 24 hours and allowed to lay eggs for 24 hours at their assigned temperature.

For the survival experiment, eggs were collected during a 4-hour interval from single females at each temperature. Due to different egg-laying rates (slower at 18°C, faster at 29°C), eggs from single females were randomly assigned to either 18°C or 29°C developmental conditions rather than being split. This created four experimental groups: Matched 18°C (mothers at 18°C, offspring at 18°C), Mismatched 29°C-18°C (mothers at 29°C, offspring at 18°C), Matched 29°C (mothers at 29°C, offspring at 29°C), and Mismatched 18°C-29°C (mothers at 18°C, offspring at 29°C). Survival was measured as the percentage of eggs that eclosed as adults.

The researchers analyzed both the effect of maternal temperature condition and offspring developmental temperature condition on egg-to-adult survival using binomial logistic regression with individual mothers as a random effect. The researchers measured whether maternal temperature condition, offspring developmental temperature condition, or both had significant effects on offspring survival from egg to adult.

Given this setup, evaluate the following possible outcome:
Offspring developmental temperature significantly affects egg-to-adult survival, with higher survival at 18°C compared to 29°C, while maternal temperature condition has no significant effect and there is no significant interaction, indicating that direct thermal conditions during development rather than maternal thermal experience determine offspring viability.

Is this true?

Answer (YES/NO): NO